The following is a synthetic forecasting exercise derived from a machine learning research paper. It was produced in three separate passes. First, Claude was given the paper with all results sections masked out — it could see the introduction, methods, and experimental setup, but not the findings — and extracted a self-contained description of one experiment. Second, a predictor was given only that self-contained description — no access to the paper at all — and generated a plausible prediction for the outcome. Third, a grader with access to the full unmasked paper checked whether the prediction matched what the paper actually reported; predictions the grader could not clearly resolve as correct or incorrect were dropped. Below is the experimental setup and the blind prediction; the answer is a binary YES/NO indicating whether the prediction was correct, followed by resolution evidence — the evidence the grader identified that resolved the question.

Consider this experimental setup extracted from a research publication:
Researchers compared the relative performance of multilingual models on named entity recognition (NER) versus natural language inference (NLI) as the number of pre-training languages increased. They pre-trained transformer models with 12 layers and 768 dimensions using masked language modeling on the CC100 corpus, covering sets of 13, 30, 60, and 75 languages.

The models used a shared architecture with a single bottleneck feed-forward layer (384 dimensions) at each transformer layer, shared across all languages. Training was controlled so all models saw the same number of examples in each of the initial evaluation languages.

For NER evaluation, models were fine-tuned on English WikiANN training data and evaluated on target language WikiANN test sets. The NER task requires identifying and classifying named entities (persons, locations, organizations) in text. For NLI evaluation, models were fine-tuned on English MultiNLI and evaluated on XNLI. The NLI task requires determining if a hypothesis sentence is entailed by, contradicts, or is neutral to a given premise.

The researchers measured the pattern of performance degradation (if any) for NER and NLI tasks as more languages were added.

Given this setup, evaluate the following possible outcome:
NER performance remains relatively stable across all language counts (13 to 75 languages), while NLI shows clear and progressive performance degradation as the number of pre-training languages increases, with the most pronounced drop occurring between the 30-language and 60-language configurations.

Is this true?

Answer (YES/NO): NO